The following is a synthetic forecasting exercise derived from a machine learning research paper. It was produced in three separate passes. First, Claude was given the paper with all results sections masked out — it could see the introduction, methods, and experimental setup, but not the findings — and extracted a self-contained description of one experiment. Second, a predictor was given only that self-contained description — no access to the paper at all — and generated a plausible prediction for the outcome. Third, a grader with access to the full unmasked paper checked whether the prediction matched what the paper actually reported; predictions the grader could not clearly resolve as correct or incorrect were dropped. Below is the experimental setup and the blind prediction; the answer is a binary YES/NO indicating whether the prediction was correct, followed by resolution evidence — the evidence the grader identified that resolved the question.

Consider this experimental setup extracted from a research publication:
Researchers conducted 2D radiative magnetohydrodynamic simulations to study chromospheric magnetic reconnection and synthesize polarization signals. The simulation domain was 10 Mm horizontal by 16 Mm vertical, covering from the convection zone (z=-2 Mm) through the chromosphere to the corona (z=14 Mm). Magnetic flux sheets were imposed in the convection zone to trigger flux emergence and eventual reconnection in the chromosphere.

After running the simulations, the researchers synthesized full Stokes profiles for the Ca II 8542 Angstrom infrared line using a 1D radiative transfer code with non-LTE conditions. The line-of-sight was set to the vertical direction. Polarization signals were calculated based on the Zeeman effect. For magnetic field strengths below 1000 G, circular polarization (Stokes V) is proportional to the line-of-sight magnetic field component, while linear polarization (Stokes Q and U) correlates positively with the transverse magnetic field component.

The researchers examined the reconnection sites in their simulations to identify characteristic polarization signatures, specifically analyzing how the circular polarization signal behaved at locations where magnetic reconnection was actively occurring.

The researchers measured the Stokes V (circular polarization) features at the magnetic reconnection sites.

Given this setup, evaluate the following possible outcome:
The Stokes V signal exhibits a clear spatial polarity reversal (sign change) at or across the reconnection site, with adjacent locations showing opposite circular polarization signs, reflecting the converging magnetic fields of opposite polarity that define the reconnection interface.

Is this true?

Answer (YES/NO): YES